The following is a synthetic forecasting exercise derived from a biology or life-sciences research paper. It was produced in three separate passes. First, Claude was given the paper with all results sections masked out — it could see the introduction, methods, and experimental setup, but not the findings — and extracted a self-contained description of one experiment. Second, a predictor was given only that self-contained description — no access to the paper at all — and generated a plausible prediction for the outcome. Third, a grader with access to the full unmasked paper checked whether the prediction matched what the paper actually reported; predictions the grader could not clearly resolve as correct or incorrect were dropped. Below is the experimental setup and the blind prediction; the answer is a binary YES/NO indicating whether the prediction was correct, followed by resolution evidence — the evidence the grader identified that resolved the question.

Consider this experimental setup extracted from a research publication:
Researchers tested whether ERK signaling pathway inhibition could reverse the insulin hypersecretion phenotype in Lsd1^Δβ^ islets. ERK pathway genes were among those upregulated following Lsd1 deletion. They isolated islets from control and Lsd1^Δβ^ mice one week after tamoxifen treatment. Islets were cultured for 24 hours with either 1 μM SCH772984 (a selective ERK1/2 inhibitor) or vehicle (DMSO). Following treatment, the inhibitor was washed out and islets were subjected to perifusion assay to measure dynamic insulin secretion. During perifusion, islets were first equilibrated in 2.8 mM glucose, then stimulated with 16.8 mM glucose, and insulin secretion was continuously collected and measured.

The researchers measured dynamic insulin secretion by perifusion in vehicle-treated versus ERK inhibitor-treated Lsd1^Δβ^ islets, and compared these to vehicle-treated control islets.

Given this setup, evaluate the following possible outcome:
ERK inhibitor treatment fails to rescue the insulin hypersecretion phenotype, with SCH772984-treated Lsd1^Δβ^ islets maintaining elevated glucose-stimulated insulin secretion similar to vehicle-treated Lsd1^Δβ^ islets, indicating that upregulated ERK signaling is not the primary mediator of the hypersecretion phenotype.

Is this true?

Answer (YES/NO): NO